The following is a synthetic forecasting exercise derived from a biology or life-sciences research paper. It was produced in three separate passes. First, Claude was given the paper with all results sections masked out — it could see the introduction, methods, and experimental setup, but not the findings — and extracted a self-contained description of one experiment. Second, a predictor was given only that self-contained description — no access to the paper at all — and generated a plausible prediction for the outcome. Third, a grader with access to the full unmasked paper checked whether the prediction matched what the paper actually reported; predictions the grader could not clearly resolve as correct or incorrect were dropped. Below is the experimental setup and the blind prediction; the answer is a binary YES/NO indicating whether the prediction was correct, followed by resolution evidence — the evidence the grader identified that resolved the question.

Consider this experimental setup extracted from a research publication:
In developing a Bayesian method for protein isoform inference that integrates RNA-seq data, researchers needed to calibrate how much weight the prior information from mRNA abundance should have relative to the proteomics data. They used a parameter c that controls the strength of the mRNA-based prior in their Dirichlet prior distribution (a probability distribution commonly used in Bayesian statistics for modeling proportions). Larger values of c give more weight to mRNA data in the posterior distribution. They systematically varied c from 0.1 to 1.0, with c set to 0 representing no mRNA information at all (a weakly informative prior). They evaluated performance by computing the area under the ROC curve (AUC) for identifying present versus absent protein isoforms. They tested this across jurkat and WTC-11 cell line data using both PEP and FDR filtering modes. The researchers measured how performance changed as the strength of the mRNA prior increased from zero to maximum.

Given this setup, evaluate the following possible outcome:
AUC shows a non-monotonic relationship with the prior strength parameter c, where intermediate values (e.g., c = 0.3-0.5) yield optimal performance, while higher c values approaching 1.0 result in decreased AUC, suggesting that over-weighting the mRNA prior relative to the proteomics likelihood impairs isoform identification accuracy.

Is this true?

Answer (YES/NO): YES